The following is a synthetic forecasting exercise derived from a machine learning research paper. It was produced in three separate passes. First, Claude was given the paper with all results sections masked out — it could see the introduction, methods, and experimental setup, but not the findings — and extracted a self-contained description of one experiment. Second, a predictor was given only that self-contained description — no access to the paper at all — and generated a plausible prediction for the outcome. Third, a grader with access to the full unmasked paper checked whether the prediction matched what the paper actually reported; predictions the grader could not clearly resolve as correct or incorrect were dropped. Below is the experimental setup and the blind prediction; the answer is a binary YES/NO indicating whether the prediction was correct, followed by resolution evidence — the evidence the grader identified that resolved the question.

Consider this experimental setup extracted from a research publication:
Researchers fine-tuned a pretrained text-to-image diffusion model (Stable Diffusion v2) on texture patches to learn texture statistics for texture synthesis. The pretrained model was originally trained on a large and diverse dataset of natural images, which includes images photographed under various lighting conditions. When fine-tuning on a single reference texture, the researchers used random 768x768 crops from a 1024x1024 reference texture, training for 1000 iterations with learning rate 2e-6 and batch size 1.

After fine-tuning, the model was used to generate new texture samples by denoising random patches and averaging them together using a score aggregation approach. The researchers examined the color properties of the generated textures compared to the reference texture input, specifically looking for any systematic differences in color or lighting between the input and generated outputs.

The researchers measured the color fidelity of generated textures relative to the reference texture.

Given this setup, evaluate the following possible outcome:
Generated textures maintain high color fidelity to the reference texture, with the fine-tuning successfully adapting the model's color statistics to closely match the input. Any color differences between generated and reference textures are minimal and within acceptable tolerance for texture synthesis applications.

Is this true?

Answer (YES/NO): NO